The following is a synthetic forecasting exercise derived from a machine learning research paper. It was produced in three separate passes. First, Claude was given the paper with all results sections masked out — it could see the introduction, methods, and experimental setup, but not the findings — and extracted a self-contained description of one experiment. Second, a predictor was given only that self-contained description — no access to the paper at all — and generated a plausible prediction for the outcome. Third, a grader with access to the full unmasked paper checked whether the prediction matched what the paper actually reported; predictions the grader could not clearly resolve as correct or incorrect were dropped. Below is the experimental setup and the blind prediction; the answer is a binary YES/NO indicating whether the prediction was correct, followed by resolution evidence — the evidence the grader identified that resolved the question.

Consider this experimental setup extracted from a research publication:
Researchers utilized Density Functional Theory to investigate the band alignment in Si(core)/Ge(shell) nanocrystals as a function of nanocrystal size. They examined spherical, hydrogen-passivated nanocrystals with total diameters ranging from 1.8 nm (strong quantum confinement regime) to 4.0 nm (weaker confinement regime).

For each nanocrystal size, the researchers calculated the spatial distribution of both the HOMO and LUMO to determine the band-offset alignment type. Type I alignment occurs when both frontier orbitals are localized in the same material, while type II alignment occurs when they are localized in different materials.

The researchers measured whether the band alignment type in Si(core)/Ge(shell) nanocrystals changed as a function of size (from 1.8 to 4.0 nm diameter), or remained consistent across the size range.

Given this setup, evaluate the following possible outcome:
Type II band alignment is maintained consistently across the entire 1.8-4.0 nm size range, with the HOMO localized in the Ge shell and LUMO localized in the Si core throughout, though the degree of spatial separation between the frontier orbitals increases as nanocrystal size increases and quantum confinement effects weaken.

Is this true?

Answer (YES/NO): YES